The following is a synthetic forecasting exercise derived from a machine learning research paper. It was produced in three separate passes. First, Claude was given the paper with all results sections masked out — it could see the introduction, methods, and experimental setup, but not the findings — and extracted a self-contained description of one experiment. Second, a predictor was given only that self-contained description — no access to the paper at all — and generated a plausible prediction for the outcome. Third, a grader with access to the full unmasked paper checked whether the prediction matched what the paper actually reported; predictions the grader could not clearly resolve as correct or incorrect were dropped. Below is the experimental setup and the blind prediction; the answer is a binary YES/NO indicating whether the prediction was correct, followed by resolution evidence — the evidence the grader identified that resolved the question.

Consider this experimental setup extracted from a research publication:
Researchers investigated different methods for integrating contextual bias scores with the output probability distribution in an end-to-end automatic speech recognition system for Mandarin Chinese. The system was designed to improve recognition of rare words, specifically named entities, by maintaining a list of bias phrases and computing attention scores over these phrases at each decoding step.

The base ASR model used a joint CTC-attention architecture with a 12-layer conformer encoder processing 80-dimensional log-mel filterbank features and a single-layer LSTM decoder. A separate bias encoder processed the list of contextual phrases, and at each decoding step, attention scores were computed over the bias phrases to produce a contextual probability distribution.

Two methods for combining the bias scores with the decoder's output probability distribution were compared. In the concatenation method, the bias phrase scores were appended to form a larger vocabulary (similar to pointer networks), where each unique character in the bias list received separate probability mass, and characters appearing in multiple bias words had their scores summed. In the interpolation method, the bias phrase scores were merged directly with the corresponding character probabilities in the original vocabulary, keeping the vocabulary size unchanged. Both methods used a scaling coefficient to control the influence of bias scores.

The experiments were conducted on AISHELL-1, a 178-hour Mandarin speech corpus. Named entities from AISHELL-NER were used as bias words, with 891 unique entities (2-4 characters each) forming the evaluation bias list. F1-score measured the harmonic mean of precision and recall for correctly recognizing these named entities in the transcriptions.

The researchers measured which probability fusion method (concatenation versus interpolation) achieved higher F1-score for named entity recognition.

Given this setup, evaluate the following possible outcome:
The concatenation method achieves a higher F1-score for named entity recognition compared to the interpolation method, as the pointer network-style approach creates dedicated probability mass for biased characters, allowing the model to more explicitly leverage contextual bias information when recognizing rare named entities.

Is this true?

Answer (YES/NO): NO